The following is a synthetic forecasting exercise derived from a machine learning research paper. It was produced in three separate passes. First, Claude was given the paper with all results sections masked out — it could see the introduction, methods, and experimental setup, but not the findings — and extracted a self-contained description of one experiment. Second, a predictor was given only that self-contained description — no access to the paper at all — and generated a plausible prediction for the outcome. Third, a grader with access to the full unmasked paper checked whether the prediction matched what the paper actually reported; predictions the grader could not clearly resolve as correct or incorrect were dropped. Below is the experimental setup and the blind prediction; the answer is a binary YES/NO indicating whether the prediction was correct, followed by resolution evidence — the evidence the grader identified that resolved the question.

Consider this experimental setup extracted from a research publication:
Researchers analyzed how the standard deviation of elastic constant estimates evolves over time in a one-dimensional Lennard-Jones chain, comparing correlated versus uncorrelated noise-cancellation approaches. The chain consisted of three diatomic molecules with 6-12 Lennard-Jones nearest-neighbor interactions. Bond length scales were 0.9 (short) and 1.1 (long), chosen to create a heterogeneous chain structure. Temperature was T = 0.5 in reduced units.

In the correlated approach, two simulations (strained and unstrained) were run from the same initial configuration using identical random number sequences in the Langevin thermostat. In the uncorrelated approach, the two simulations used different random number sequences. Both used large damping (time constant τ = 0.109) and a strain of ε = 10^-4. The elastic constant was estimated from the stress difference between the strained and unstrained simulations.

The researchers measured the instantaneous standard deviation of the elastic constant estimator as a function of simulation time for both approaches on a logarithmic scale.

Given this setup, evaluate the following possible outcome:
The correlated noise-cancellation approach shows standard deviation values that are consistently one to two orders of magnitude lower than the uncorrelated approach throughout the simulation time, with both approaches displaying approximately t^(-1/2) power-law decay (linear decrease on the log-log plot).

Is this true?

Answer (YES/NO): NO